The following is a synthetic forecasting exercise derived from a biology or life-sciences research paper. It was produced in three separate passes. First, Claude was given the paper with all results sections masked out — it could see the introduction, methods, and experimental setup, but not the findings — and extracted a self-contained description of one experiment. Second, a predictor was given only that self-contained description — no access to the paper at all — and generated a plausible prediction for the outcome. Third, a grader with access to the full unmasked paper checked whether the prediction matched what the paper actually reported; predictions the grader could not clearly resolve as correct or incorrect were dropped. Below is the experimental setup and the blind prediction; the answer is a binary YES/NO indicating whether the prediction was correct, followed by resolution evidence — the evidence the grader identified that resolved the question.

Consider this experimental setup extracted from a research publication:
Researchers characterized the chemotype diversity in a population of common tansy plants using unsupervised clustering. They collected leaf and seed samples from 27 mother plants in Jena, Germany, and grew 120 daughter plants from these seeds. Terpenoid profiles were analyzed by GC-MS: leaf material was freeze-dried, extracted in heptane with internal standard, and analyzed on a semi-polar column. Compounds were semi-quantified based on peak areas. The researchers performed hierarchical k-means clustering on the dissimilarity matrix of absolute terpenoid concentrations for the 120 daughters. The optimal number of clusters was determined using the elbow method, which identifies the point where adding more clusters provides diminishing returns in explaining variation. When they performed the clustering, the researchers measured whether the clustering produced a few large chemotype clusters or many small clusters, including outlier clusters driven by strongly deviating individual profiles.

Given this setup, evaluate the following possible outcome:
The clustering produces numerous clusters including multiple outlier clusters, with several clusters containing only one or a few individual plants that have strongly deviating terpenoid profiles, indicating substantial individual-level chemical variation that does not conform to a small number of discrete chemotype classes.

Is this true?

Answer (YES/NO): NO